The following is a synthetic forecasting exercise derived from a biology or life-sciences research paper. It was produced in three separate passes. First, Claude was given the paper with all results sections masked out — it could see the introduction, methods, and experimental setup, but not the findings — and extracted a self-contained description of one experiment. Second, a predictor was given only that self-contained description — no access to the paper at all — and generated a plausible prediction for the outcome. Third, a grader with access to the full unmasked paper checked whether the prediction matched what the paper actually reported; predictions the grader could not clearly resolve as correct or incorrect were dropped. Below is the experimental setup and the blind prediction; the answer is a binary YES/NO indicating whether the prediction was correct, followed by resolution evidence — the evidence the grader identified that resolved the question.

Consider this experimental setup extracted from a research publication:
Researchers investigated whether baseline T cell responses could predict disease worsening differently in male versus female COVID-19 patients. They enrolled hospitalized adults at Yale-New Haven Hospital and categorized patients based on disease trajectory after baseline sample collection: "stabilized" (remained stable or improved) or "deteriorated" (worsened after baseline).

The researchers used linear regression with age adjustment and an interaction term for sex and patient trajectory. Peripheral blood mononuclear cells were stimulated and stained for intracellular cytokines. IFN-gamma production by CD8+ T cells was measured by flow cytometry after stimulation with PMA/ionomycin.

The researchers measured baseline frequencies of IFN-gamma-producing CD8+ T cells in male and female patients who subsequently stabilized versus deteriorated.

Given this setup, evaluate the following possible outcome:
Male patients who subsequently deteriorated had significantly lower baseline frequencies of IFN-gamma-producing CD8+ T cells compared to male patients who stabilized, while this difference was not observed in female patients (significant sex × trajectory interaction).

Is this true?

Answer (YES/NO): NO